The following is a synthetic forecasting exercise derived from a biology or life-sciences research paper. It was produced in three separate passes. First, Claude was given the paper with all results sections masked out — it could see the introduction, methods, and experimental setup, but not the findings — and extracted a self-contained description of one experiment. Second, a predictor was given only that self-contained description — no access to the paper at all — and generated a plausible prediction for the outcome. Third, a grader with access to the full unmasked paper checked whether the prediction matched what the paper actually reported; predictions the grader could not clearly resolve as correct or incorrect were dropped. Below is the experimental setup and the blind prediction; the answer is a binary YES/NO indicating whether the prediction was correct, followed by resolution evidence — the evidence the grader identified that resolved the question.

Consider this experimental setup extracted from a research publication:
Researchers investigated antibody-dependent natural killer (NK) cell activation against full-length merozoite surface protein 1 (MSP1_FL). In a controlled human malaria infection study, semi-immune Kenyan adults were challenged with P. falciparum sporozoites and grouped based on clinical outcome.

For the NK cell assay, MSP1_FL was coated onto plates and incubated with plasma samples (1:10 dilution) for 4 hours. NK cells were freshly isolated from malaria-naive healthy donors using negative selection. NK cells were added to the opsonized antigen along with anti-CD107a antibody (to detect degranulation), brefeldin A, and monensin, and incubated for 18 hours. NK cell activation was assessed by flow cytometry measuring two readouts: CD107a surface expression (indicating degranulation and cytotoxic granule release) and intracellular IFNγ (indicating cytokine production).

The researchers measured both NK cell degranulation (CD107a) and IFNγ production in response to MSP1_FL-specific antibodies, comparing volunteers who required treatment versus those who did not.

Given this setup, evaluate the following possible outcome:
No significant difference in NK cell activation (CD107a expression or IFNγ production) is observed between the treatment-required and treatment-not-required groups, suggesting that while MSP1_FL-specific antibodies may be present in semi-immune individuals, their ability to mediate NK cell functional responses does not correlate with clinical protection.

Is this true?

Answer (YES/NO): NO